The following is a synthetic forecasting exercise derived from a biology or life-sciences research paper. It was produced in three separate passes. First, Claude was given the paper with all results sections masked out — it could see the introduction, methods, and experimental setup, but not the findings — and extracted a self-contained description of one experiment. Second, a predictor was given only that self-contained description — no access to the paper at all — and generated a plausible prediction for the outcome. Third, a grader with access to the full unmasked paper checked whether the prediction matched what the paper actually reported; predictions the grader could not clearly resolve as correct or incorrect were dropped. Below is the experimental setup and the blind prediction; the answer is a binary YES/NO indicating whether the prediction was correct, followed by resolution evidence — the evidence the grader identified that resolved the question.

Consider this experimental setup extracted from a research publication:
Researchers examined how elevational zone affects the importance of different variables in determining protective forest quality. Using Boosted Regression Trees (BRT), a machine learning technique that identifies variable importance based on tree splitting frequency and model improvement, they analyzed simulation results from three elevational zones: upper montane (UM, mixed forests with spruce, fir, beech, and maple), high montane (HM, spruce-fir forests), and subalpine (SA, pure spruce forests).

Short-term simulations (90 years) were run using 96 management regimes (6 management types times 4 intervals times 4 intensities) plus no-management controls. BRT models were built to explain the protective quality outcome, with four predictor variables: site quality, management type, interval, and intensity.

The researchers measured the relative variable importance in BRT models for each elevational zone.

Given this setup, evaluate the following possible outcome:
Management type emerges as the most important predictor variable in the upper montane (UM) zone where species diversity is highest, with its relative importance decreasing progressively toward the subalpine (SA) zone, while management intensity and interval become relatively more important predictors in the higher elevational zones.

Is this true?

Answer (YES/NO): NO